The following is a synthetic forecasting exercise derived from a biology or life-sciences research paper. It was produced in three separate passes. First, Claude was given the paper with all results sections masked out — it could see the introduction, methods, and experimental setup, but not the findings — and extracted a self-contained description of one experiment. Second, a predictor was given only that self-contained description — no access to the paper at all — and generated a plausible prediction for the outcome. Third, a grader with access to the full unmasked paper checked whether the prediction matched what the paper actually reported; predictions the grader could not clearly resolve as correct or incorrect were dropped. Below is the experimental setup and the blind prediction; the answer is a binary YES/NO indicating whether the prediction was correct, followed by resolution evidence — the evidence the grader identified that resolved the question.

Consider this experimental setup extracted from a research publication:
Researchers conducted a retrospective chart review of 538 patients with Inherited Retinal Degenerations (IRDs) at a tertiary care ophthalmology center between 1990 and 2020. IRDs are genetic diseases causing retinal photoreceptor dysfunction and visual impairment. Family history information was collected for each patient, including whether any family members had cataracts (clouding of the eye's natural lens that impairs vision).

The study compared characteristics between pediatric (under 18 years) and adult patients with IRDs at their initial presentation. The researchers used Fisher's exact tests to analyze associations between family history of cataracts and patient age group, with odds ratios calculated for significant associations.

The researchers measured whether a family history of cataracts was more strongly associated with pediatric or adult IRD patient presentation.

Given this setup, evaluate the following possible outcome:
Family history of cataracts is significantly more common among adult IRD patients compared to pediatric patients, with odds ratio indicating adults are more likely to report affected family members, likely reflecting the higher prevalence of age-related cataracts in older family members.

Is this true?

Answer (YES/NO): YES